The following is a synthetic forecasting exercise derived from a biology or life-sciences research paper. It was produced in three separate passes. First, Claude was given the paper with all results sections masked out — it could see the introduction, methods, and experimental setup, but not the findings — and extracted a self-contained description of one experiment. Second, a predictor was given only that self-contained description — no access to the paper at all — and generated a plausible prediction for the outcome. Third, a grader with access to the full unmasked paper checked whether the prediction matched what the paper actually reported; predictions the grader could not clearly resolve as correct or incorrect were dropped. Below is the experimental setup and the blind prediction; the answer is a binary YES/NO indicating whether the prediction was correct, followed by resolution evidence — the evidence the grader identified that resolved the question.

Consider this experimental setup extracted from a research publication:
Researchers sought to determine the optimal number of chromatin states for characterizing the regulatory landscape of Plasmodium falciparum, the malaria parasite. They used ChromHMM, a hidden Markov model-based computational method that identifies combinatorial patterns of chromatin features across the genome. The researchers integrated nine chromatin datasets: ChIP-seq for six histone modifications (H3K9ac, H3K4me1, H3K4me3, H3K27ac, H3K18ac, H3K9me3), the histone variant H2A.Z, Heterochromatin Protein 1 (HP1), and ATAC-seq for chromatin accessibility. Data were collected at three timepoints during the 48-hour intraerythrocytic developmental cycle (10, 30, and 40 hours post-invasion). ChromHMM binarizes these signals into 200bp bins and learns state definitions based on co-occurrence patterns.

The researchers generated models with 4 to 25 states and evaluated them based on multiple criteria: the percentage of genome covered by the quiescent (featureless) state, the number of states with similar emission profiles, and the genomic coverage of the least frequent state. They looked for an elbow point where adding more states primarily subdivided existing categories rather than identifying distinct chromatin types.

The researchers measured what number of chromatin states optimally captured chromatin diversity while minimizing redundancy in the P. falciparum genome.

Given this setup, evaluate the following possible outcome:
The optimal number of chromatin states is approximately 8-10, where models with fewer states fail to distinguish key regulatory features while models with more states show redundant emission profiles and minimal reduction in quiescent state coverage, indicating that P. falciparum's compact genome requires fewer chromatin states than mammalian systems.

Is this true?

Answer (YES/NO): NO